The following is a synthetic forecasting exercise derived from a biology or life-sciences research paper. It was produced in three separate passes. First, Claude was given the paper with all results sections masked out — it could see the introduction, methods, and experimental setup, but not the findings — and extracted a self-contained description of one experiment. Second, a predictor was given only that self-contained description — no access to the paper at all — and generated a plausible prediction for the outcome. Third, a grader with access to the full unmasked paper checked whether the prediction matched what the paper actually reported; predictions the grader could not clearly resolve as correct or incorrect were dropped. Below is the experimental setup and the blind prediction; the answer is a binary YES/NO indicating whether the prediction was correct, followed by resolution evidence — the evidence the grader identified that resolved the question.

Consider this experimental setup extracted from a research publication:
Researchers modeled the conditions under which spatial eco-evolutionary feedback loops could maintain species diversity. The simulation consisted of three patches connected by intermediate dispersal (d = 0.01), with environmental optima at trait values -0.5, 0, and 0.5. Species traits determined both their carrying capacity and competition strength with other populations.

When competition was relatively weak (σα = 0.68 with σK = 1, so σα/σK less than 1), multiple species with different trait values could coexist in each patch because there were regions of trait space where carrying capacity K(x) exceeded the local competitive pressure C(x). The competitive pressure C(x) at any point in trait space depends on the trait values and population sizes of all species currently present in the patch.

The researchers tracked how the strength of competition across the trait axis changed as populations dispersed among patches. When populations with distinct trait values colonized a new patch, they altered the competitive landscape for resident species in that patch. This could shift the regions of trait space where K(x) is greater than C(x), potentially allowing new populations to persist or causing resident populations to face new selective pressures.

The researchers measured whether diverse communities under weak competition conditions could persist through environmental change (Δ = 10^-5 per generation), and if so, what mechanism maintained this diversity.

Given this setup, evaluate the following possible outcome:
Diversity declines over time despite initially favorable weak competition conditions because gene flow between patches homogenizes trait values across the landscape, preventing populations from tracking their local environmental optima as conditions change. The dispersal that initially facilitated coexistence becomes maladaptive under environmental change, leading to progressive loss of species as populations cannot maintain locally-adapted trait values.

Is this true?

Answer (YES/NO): NO